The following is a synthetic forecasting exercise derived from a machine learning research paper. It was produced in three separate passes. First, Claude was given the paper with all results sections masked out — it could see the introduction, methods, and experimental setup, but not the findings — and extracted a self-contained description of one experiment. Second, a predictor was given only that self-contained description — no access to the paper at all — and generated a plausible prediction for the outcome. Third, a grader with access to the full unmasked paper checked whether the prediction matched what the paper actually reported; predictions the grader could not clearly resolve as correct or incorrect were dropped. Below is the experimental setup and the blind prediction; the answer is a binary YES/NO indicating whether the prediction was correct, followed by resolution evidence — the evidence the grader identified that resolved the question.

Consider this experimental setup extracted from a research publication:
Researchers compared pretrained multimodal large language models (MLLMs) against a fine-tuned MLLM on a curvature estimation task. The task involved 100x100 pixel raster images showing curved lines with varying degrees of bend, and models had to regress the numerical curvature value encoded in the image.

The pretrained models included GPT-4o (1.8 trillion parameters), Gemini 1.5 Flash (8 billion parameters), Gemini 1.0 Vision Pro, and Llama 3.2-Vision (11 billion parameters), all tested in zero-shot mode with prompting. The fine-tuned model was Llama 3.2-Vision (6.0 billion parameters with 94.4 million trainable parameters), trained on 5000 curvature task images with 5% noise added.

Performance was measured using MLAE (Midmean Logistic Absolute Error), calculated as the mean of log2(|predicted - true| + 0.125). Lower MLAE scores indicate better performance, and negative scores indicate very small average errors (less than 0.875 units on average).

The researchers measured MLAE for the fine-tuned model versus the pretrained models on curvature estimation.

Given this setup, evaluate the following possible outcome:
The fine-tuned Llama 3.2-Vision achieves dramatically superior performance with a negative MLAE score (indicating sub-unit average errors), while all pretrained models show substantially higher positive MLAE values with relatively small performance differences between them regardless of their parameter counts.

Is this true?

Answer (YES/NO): NO